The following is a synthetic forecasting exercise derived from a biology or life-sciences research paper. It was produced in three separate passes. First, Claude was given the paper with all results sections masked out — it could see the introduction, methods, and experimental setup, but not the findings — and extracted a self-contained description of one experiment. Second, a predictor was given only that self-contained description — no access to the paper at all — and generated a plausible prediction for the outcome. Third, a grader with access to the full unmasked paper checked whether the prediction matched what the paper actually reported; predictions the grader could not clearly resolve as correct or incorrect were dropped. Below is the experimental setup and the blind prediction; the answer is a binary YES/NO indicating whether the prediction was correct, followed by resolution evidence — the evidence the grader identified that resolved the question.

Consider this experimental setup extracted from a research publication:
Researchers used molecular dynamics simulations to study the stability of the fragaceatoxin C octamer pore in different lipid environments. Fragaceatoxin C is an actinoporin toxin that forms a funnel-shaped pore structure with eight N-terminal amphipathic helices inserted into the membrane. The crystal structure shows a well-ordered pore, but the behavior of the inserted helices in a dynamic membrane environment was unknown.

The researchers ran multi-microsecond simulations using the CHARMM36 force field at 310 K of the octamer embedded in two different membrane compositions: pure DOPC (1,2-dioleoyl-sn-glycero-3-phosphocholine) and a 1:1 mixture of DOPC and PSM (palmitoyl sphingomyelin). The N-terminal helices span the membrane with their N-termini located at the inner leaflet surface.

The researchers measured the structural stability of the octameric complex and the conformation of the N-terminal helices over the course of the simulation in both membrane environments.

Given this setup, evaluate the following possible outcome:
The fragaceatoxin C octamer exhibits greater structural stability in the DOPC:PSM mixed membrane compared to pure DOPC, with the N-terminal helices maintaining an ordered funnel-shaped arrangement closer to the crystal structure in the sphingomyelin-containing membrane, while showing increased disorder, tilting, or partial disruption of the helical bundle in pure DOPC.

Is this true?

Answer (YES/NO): NO